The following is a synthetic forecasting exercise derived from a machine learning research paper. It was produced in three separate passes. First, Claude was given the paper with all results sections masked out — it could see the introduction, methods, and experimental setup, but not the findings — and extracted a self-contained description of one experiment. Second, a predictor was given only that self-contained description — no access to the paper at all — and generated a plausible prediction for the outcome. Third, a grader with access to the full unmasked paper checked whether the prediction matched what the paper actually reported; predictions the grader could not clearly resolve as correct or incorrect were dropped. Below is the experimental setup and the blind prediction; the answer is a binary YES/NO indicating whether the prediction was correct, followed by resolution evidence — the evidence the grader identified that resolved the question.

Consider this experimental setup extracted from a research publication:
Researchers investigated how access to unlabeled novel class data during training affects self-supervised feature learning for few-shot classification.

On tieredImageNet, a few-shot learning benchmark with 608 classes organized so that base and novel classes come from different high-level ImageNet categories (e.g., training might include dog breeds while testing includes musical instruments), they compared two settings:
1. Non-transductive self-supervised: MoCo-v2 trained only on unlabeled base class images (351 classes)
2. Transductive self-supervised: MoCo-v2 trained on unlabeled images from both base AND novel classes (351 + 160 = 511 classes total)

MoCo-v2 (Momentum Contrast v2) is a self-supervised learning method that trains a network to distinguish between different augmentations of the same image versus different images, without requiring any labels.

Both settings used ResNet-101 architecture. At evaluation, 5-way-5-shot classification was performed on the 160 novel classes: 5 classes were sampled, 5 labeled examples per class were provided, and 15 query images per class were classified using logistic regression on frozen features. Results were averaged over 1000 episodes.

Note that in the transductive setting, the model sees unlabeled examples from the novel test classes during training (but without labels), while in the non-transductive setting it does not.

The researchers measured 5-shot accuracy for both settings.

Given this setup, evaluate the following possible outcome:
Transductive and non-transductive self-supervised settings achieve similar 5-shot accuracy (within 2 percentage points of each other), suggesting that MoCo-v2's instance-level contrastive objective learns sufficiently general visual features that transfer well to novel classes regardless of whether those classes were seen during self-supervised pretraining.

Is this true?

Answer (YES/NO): NO